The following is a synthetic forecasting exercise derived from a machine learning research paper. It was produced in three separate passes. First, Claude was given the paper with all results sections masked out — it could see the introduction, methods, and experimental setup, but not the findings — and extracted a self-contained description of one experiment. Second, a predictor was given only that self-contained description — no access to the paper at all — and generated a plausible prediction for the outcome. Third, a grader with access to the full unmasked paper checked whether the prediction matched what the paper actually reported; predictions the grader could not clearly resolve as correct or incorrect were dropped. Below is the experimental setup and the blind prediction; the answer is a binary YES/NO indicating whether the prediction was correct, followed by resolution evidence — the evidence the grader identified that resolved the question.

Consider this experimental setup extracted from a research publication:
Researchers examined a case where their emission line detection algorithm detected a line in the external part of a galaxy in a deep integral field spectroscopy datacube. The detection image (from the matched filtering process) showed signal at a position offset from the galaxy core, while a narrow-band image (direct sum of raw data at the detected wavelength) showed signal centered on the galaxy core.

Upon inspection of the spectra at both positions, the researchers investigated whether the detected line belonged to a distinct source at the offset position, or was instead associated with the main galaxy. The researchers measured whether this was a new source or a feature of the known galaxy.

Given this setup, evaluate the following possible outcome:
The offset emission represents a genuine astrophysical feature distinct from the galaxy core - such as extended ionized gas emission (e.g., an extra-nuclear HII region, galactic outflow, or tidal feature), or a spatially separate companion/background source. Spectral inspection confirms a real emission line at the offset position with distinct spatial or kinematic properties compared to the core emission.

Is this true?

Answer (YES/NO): NO